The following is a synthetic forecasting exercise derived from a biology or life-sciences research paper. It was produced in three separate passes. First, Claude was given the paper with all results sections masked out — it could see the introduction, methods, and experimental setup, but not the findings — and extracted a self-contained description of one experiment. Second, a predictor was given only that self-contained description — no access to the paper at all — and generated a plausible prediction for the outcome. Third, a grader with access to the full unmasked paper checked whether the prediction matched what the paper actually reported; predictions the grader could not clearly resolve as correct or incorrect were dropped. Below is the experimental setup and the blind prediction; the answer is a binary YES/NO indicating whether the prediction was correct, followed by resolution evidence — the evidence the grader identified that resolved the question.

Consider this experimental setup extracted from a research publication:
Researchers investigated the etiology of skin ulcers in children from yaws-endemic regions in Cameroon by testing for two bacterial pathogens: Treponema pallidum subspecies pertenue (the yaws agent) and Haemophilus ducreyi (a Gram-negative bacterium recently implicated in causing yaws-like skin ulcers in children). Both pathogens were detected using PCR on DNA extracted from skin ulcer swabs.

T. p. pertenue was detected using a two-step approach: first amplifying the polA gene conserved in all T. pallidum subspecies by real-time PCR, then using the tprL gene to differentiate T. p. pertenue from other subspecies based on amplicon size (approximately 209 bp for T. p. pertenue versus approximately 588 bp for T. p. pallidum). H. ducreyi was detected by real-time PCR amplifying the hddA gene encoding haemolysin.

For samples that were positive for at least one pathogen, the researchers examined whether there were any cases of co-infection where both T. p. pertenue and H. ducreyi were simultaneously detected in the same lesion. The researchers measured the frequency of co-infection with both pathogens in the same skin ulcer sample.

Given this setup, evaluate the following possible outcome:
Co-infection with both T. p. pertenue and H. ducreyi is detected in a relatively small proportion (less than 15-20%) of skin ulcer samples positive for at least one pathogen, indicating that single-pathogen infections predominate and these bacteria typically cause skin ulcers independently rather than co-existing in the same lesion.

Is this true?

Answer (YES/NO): YES